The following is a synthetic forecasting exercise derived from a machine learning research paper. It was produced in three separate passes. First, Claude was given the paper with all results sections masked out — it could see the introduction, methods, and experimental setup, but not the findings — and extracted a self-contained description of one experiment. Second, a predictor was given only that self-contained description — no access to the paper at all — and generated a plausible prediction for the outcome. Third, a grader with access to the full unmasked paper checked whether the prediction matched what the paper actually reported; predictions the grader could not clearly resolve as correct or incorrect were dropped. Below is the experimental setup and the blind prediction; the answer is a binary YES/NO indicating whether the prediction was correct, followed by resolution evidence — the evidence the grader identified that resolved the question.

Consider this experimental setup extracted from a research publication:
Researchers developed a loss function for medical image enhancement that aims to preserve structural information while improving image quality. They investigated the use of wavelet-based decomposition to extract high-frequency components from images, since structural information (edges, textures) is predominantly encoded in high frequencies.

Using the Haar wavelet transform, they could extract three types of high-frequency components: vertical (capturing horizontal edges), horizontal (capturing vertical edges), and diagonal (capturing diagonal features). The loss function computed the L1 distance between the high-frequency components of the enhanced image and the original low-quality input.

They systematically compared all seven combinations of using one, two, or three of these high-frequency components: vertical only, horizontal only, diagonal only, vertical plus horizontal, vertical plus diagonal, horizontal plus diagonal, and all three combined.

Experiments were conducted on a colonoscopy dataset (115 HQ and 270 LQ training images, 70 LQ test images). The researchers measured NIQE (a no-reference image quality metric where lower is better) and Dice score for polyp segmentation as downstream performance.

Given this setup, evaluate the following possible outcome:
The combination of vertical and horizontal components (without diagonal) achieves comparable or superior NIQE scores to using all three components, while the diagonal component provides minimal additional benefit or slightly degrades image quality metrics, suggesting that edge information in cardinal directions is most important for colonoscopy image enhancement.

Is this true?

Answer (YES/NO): NO